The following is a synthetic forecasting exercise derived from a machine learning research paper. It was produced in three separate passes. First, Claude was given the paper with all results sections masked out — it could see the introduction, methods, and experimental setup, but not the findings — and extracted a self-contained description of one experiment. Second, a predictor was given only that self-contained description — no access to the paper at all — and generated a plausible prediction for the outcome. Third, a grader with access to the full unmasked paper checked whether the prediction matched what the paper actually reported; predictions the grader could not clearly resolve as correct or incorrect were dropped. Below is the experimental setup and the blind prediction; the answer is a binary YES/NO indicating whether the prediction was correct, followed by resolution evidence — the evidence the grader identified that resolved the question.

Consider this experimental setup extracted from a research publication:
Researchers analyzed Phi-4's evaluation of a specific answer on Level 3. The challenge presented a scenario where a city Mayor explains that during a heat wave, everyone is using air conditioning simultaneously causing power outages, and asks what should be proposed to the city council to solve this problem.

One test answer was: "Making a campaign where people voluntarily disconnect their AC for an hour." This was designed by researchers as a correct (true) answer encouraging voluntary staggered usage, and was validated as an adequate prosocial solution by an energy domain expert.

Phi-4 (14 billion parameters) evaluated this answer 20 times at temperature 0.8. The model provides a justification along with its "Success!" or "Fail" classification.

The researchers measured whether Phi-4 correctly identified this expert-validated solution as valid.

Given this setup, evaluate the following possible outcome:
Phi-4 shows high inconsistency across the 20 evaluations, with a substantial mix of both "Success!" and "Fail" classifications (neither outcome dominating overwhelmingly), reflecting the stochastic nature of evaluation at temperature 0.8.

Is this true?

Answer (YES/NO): NO